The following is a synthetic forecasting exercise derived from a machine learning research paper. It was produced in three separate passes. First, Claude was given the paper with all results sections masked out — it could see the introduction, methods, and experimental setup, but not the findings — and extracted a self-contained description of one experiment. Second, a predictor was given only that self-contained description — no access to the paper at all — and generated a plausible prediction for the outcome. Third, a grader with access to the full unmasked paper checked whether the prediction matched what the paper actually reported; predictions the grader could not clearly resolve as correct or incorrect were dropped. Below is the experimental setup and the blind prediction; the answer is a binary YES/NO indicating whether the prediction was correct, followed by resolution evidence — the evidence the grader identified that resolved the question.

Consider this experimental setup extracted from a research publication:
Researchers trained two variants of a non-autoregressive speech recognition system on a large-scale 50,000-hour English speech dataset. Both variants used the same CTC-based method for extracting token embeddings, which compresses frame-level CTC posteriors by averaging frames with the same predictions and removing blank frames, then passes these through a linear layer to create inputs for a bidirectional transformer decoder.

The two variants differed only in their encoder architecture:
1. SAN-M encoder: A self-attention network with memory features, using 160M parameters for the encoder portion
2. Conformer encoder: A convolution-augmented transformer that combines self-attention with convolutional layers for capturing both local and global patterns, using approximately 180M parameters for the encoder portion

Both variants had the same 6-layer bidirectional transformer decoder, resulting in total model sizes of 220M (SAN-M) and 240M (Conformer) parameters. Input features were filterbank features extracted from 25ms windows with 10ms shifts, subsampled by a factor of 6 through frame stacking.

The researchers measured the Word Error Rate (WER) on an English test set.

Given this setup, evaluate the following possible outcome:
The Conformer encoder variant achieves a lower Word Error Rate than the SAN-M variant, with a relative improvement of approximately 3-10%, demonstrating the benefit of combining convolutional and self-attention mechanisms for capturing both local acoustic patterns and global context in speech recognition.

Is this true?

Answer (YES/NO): NO